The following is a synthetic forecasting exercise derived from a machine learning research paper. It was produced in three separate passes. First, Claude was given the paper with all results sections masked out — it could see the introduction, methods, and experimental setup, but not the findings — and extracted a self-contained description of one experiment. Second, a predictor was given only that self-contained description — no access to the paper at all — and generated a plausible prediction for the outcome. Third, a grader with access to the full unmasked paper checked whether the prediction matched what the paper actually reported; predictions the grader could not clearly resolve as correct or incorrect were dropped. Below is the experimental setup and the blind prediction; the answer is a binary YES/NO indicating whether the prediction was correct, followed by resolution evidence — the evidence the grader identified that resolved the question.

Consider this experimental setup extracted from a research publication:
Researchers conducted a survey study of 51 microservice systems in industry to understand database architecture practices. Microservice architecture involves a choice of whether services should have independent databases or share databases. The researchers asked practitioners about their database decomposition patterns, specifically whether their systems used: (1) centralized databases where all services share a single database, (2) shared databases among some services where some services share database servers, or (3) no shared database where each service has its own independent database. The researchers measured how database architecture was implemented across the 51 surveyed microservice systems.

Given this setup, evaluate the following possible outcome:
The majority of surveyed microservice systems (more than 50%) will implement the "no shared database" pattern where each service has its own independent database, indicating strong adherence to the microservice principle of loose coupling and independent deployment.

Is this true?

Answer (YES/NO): NO